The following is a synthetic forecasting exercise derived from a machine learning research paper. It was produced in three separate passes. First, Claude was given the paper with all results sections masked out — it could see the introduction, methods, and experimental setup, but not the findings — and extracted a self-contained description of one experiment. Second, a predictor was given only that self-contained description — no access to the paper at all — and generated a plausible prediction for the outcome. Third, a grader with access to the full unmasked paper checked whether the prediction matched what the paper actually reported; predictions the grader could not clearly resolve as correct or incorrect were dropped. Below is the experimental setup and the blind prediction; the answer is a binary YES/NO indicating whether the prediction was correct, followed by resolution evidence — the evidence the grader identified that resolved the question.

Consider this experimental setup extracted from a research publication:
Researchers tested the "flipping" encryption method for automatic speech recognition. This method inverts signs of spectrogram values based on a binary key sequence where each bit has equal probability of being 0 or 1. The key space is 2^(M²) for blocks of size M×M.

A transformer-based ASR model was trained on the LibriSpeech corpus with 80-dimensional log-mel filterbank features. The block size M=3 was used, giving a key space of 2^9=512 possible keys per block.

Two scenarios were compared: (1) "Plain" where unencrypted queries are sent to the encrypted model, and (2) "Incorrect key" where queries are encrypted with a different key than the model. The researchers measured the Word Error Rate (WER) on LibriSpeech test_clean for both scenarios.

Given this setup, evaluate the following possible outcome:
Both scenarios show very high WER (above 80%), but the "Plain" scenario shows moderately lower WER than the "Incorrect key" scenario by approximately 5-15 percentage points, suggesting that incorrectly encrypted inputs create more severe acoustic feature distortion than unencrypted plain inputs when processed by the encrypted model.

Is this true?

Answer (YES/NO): NO